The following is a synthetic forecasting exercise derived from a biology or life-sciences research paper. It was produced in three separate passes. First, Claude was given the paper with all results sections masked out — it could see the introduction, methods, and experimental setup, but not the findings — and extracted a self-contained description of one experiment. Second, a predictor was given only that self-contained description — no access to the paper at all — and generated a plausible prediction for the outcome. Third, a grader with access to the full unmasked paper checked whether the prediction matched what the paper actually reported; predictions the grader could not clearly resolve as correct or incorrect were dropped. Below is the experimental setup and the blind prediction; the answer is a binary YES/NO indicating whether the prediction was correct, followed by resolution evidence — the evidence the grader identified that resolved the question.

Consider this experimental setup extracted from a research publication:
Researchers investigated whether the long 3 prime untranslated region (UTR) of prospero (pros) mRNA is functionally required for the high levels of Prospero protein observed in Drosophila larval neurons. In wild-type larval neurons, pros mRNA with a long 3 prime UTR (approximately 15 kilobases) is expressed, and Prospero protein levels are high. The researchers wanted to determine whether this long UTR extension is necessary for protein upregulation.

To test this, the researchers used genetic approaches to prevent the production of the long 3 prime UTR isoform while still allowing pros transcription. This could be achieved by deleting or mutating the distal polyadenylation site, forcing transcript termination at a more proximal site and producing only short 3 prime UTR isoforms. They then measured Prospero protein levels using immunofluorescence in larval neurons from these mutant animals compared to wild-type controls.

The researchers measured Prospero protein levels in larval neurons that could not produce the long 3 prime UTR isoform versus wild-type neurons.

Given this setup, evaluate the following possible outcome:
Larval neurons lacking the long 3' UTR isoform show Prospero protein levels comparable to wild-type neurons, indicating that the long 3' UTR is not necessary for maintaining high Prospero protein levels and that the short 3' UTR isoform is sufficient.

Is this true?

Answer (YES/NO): NO